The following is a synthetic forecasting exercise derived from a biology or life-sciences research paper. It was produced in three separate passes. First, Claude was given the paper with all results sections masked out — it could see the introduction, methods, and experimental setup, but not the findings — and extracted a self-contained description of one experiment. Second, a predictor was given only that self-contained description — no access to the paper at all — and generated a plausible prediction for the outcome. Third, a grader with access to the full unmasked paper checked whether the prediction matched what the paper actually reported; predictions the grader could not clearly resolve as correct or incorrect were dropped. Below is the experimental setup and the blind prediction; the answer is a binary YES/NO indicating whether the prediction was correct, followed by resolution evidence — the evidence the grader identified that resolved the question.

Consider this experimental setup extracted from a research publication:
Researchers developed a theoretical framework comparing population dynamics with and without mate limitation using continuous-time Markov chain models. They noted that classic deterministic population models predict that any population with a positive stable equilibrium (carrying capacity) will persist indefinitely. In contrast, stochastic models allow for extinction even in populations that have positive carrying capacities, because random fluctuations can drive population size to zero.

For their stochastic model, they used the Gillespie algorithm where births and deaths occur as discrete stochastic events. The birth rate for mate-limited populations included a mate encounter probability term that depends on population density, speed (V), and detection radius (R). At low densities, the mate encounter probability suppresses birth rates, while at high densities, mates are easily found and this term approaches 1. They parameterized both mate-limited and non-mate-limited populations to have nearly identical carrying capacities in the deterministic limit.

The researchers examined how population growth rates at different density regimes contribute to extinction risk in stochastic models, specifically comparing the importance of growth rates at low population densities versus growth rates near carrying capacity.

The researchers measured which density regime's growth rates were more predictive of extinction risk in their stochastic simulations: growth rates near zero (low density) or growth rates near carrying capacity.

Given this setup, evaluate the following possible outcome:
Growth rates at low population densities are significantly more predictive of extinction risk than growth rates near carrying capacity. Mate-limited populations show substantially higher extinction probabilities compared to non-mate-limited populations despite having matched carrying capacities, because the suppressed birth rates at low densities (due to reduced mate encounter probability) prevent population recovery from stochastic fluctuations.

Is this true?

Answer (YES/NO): YES